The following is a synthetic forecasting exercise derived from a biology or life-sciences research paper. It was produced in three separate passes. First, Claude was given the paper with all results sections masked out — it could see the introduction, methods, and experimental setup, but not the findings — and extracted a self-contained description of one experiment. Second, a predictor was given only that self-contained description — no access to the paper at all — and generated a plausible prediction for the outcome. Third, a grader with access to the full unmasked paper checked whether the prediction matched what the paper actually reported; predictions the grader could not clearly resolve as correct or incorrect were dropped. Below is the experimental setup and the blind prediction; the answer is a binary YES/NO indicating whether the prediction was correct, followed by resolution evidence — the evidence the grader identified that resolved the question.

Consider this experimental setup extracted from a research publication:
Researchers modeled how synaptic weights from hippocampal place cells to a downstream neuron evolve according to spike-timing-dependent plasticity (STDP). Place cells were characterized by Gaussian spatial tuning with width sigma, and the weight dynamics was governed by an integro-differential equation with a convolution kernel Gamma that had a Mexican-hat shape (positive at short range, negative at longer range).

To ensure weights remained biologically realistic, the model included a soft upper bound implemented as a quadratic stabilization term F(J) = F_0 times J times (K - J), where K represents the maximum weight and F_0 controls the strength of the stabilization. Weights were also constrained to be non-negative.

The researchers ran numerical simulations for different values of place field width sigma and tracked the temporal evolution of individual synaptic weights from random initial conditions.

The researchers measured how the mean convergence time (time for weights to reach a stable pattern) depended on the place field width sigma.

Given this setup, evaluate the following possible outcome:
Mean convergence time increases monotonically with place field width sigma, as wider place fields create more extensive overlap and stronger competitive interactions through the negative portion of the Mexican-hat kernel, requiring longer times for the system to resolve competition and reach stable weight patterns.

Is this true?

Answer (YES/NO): NO